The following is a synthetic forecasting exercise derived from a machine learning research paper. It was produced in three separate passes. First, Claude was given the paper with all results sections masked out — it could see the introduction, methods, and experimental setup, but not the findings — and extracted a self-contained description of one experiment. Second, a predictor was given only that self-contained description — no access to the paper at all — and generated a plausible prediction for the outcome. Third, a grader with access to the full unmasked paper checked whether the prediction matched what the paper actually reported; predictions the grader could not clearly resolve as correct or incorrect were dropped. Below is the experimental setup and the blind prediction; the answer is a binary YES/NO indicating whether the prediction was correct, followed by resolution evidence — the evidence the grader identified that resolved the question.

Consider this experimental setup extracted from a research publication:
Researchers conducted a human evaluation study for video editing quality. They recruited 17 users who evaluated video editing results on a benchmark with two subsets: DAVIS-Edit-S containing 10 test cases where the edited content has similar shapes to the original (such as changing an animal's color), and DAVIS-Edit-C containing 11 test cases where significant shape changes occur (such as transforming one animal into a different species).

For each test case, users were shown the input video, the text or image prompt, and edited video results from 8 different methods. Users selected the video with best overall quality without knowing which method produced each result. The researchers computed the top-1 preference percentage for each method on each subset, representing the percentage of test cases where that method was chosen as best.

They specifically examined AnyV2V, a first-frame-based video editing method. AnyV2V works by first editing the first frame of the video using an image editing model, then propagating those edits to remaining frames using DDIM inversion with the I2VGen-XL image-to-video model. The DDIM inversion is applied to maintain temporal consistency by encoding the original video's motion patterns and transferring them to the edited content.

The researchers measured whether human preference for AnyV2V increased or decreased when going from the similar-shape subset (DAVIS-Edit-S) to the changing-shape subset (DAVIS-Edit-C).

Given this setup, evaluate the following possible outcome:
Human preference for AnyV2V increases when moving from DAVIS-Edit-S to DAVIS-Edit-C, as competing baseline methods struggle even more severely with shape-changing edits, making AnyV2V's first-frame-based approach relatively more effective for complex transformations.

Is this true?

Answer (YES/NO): YES